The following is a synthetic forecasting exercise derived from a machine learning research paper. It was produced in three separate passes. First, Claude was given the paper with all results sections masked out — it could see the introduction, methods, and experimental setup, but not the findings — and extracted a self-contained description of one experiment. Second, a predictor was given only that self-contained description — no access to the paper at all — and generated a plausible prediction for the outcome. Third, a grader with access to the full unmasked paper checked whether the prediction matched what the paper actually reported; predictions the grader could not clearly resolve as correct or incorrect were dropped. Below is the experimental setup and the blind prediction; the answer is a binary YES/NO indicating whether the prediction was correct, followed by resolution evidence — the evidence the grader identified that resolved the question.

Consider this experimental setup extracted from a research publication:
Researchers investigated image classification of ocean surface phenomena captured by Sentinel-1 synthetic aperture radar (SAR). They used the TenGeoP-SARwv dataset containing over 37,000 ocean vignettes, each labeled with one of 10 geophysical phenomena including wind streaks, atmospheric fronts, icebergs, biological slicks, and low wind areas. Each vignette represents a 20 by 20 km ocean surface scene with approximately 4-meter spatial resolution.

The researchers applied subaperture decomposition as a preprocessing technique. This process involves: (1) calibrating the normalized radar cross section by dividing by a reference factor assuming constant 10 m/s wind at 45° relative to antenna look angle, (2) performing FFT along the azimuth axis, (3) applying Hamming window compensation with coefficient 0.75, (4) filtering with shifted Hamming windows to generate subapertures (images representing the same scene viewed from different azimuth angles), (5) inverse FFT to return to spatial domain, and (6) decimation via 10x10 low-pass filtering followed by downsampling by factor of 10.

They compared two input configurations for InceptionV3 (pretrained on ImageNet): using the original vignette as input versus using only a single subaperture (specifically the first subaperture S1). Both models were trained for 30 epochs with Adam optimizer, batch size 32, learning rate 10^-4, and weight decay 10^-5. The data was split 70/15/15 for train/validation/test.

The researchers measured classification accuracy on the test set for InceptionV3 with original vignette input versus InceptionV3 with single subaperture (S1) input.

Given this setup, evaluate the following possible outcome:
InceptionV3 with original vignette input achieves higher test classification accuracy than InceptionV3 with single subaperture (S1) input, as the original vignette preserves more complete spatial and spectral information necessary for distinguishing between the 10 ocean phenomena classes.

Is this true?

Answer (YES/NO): YES